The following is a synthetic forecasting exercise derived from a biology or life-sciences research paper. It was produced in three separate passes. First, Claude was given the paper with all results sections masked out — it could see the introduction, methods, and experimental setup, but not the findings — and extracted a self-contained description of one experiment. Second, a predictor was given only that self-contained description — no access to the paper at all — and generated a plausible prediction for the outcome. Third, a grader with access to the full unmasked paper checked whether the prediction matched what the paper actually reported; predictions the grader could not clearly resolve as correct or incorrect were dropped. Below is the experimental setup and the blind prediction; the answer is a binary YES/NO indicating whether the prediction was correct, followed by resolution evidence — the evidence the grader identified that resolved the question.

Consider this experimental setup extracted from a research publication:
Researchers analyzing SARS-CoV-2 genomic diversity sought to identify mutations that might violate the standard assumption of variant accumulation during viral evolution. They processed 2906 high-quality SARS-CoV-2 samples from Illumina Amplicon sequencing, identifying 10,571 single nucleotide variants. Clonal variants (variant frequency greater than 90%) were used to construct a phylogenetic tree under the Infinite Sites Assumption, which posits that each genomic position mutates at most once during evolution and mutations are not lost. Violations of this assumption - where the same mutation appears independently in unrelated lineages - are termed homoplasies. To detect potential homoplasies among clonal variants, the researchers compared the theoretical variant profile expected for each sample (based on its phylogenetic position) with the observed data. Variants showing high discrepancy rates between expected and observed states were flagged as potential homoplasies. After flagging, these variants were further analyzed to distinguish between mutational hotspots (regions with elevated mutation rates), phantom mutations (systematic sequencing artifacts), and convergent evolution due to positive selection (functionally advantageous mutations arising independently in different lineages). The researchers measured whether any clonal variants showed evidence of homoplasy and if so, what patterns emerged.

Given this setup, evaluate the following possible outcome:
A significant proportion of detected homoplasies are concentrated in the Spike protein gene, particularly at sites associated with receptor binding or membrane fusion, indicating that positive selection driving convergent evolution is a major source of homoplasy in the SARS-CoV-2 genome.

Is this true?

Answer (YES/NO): NO